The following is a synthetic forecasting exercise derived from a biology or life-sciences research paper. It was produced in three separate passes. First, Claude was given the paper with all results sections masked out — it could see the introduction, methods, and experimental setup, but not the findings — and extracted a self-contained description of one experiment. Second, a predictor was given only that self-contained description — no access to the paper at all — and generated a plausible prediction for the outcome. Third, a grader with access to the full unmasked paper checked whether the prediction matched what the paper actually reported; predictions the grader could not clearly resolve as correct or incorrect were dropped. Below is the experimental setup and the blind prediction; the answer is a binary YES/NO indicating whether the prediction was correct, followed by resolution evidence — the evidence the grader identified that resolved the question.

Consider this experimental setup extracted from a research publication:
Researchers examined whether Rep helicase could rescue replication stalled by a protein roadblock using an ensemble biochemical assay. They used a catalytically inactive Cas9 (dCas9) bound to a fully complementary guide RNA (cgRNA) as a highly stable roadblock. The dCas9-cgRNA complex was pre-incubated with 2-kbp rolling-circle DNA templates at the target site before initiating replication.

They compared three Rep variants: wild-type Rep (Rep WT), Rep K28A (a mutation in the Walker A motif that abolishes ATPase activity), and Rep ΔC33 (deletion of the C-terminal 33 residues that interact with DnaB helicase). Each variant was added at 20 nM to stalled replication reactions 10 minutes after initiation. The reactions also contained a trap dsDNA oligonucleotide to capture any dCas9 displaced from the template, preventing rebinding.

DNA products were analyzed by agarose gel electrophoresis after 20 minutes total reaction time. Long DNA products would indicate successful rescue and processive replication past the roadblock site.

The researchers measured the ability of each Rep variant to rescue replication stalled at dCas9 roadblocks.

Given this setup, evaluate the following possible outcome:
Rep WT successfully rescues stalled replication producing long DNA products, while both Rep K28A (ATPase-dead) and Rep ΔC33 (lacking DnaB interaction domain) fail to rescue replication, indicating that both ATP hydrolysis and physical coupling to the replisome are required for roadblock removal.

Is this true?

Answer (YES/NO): YES